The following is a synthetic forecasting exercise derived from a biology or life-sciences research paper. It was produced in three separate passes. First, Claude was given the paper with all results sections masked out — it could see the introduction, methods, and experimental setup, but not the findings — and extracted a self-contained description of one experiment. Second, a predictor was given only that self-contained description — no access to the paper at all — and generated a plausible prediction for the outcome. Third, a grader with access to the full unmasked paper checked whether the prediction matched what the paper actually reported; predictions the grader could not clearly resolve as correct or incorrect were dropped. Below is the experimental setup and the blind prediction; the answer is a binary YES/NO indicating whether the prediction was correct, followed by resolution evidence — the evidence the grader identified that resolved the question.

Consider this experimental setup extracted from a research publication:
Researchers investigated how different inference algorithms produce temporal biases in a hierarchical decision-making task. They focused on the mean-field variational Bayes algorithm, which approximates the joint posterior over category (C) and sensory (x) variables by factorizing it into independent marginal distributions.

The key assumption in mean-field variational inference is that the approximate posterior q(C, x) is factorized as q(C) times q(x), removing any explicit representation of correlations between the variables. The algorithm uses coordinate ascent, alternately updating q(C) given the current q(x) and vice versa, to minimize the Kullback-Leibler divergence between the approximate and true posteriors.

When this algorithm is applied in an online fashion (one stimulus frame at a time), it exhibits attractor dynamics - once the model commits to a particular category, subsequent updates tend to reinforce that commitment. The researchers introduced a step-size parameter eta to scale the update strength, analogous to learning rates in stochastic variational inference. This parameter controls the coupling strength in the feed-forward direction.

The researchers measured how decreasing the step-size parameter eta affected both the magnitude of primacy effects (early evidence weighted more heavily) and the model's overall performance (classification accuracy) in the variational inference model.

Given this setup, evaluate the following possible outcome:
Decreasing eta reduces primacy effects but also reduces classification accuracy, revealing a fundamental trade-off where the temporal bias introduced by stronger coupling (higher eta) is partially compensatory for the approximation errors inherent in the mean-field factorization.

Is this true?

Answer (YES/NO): NO